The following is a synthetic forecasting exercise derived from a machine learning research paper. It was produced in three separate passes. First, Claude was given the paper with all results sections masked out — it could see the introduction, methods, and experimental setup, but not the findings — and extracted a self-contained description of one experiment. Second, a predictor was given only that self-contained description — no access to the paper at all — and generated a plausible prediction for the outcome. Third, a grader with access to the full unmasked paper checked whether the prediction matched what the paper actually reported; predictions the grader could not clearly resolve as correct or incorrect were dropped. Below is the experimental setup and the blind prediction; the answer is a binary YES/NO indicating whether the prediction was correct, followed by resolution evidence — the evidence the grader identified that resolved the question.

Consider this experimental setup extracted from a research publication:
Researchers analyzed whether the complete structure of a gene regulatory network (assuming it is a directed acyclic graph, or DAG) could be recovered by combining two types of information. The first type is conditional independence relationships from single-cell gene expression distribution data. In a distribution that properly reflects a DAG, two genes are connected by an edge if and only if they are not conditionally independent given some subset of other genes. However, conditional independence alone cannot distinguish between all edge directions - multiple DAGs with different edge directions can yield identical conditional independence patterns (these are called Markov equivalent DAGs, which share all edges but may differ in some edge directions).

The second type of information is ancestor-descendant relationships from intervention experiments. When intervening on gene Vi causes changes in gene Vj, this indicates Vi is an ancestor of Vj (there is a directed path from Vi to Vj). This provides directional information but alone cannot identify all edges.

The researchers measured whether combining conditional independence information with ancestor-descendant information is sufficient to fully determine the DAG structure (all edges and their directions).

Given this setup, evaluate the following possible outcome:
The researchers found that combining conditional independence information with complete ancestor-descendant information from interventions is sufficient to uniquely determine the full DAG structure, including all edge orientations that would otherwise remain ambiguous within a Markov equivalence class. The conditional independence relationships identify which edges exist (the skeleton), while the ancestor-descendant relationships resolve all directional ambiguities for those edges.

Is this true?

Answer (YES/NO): YES